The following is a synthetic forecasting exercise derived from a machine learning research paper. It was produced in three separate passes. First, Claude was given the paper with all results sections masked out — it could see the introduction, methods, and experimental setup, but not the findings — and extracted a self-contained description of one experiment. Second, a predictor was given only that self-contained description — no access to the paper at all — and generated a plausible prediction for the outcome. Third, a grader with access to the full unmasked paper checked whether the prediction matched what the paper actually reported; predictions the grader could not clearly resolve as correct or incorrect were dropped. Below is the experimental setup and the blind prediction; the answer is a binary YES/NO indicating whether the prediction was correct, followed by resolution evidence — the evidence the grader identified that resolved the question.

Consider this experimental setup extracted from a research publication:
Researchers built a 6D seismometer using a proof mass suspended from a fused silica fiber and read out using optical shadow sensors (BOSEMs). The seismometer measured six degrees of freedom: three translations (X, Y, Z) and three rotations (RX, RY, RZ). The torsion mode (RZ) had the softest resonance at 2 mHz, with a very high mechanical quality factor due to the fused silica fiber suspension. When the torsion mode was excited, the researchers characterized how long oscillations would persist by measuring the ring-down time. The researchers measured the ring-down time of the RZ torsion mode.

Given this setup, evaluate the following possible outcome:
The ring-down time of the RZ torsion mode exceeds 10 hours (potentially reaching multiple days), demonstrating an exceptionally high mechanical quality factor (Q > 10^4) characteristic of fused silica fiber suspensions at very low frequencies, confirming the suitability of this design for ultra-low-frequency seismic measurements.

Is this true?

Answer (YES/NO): NO